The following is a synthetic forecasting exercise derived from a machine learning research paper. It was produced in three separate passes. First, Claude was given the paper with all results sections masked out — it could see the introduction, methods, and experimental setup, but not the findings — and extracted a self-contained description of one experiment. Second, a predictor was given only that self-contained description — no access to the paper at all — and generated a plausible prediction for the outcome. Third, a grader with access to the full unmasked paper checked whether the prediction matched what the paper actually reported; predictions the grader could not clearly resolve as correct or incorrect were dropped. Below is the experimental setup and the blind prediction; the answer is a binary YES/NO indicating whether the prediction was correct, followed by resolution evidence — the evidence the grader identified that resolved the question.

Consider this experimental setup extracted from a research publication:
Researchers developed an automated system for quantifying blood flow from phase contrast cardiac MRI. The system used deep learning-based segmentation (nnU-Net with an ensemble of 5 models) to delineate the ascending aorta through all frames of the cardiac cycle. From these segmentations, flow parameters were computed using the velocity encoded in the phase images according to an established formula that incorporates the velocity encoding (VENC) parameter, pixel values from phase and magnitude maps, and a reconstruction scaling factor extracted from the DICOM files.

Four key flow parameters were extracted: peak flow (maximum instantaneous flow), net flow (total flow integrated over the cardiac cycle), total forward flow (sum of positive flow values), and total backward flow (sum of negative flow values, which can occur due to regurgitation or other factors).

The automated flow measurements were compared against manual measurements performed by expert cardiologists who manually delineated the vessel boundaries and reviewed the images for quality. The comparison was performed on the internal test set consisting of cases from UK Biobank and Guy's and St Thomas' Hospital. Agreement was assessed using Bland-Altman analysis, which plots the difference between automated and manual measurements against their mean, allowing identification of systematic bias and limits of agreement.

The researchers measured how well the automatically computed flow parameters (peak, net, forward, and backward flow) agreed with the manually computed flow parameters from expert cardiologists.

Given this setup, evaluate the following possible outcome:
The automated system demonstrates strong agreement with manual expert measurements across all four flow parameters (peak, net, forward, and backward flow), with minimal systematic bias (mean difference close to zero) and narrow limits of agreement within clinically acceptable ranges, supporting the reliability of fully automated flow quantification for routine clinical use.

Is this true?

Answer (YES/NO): YES